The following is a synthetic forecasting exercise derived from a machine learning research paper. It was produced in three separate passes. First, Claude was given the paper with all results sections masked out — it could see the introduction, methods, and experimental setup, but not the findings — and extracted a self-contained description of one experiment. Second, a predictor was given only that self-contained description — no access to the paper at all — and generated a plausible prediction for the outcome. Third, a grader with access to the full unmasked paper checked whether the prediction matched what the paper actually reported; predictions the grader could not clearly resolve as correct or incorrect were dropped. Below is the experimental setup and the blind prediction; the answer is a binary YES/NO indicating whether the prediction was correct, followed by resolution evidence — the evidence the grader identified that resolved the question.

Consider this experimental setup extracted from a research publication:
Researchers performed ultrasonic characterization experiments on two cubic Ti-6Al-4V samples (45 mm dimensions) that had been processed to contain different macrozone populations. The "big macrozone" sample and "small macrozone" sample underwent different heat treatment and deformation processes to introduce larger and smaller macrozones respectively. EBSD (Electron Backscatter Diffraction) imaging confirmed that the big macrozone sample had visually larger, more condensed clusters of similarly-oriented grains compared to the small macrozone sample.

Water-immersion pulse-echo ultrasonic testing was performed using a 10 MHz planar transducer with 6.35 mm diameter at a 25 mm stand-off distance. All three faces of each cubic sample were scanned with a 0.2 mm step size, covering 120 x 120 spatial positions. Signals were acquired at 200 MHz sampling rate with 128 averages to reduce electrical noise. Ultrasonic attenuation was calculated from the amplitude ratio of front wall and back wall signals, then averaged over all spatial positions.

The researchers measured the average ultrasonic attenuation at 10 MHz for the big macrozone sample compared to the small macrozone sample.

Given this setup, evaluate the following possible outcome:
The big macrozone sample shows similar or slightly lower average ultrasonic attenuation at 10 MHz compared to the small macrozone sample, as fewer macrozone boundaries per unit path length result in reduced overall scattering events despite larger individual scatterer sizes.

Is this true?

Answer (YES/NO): NO